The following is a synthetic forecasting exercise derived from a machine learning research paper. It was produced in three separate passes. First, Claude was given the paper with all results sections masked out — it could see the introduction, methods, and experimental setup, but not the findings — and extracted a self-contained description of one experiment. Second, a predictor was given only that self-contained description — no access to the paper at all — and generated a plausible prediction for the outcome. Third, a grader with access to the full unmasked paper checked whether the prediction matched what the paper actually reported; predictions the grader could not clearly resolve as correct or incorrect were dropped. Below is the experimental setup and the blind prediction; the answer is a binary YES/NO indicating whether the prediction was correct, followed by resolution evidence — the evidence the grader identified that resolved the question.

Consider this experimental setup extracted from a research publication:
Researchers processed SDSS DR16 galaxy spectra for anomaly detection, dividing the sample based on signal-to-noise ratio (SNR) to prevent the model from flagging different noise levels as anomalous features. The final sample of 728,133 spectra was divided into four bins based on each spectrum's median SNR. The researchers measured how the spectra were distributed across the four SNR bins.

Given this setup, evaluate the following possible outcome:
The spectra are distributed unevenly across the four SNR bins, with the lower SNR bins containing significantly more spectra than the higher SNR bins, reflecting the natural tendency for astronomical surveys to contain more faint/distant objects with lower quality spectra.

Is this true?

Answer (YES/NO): NO